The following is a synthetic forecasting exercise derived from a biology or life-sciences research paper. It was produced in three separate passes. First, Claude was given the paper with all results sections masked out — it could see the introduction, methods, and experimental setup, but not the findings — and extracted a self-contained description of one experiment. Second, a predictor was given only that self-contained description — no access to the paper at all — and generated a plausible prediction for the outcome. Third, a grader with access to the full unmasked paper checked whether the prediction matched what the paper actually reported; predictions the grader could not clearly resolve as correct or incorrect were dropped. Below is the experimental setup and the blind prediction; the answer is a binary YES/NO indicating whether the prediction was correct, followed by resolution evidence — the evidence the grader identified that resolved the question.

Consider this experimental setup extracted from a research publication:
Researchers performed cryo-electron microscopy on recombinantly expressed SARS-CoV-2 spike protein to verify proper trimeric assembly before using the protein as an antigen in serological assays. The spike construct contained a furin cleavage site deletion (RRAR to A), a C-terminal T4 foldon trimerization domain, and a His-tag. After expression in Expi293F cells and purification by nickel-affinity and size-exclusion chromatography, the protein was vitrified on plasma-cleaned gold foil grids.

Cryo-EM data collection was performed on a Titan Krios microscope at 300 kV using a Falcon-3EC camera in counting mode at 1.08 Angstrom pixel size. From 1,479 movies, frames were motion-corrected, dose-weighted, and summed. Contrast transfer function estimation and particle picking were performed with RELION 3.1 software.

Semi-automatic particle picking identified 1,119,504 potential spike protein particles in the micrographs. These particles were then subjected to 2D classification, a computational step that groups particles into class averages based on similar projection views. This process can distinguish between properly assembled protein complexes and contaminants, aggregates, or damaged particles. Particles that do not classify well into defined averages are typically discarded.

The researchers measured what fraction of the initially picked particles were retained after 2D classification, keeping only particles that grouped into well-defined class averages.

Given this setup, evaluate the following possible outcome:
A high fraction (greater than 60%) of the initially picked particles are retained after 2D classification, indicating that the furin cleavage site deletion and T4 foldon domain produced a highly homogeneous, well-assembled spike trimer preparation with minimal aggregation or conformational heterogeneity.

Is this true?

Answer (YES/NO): NO